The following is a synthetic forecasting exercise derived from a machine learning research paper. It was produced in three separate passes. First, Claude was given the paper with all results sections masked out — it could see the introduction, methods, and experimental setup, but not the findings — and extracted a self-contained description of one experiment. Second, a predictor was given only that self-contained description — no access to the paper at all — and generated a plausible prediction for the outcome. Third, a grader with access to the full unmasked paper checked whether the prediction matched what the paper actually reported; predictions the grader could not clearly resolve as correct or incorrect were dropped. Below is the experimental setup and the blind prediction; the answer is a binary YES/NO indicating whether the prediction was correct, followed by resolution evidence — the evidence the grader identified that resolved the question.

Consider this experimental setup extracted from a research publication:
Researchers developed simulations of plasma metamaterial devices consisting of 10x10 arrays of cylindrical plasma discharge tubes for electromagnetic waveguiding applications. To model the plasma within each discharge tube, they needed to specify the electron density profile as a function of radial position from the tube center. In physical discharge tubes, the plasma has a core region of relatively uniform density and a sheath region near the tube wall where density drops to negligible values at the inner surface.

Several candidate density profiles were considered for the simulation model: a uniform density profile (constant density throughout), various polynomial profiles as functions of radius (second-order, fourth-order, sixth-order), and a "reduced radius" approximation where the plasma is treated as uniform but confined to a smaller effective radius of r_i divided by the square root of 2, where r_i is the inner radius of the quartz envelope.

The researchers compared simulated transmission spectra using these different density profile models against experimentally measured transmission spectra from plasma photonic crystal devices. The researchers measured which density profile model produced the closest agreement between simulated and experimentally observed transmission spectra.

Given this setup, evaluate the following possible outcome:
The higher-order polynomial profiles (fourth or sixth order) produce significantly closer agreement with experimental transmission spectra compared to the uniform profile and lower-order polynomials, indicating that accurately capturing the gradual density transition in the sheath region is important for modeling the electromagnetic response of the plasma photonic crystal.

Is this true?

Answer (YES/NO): YES